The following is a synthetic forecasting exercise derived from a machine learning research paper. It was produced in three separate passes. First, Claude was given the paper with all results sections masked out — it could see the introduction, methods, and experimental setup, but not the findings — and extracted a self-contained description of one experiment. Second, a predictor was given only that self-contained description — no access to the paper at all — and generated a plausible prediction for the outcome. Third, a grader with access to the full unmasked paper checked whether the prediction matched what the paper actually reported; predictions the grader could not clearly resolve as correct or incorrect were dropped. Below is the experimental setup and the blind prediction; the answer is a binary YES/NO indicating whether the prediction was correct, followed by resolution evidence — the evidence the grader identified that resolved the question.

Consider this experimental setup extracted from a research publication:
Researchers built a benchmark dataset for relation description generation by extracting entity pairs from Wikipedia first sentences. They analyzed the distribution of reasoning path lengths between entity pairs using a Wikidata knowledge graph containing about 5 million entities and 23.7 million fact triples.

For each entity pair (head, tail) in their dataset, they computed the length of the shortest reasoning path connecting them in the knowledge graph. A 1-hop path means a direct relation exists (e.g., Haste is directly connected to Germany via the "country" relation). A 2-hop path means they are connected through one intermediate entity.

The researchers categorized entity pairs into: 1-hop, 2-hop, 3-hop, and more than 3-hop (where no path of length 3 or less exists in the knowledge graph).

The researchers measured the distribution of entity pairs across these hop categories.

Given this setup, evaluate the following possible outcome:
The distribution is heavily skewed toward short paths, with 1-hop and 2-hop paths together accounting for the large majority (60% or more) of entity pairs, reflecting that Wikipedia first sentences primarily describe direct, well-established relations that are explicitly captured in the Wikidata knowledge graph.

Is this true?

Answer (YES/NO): NO